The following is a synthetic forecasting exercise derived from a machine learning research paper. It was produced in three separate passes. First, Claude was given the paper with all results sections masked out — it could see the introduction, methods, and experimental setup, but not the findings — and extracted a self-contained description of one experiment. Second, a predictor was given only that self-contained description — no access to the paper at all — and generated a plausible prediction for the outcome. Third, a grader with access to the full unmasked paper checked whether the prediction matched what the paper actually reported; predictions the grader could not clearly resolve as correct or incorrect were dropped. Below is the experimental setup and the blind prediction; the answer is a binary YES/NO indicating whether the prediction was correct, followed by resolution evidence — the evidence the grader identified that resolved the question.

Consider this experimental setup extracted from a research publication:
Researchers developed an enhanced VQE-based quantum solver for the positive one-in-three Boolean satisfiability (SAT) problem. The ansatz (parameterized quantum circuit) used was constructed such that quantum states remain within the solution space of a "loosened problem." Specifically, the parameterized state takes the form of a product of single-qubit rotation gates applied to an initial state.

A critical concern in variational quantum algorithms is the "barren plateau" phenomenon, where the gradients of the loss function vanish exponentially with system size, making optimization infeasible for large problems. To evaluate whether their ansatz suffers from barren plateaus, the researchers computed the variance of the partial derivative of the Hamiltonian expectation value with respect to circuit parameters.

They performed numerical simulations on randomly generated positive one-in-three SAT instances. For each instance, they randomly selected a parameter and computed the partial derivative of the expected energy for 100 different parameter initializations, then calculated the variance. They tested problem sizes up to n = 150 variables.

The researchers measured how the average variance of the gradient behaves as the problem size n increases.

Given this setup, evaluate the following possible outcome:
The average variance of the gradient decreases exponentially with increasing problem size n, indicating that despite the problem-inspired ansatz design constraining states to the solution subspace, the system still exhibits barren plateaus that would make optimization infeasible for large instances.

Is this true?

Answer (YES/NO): NO